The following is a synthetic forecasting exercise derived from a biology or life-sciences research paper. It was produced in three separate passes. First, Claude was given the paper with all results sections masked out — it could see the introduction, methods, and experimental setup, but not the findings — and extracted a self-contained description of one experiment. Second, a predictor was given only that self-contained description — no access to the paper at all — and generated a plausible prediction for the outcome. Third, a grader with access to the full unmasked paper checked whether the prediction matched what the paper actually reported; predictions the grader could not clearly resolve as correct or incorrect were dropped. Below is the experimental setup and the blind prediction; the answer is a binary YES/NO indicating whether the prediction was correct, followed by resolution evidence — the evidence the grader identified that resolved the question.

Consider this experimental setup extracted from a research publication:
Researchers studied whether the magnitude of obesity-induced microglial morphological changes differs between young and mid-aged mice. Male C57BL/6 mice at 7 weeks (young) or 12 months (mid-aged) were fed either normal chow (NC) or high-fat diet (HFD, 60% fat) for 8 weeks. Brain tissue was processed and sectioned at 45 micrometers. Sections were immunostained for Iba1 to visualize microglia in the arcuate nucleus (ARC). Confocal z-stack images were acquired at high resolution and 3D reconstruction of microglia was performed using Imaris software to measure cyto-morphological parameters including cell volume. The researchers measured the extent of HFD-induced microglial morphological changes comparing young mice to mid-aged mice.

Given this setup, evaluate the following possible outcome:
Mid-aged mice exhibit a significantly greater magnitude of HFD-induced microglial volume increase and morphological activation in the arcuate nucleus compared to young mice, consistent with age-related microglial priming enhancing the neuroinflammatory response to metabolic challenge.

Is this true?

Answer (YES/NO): YES